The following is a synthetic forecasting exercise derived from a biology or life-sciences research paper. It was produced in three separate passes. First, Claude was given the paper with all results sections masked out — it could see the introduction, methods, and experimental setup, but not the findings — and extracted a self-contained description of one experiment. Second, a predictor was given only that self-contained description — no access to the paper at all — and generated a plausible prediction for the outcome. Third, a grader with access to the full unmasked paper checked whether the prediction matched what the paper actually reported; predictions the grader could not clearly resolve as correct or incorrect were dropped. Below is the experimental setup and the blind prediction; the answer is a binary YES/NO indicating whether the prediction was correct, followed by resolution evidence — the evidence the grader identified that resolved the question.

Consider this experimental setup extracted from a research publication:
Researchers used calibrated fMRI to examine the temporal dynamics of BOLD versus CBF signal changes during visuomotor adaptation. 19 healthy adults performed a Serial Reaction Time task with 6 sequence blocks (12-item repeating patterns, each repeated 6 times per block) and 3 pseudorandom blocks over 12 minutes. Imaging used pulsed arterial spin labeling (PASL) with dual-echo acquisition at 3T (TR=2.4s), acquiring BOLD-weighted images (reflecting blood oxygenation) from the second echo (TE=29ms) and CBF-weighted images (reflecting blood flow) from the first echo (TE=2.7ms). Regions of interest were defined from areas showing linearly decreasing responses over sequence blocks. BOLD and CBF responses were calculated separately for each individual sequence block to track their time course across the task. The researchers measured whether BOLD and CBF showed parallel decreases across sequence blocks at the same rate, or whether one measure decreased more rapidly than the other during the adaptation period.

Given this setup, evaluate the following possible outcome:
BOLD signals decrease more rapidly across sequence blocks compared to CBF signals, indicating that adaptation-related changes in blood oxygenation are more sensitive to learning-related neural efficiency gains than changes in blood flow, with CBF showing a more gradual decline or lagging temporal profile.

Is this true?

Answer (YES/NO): NO